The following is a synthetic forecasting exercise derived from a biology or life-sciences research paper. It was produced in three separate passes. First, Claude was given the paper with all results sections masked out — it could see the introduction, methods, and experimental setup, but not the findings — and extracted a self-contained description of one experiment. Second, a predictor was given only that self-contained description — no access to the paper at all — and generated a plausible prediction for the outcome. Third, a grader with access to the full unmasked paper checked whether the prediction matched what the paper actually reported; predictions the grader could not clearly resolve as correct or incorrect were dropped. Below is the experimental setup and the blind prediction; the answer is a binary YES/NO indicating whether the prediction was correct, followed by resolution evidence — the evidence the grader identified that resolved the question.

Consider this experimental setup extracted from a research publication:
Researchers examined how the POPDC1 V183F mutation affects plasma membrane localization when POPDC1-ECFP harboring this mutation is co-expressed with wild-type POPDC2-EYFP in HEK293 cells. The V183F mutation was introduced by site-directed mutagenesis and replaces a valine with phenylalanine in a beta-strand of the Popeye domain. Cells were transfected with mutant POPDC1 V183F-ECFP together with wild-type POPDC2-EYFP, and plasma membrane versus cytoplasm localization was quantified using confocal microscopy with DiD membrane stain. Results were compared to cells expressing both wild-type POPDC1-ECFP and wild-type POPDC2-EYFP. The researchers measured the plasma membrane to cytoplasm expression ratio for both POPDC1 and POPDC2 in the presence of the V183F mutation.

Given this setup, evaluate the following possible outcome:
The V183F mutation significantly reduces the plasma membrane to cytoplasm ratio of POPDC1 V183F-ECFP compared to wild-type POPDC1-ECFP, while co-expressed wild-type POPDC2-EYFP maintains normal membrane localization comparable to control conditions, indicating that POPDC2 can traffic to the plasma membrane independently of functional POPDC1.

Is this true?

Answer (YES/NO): NO